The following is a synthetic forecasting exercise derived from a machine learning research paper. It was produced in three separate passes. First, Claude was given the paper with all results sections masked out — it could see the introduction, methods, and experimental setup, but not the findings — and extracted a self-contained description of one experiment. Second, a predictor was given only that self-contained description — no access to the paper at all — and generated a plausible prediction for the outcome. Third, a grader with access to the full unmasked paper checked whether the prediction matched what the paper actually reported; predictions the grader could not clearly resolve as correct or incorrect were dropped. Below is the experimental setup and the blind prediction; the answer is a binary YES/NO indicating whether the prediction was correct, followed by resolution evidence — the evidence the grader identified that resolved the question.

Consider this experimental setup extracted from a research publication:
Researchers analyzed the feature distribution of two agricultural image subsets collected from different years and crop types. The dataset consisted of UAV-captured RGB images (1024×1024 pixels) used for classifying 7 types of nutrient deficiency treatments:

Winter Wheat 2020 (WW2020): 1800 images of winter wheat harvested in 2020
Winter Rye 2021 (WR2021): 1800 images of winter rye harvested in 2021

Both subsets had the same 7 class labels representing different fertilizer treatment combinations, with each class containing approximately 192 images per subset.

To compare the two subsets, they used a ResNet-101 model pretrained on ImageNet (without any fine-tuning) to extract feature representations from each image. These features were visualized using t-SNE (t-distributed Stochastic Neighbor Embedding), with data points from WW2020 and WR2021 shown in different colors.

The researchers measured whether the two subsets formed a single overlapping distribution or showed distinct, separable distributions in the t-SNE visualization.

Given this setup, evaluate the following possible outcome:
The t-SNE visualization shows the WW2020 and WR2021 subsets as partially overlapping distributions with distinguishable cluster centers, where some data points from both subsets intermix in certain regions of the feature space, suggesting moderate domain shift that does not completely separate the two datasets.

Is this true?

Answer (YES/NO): YES